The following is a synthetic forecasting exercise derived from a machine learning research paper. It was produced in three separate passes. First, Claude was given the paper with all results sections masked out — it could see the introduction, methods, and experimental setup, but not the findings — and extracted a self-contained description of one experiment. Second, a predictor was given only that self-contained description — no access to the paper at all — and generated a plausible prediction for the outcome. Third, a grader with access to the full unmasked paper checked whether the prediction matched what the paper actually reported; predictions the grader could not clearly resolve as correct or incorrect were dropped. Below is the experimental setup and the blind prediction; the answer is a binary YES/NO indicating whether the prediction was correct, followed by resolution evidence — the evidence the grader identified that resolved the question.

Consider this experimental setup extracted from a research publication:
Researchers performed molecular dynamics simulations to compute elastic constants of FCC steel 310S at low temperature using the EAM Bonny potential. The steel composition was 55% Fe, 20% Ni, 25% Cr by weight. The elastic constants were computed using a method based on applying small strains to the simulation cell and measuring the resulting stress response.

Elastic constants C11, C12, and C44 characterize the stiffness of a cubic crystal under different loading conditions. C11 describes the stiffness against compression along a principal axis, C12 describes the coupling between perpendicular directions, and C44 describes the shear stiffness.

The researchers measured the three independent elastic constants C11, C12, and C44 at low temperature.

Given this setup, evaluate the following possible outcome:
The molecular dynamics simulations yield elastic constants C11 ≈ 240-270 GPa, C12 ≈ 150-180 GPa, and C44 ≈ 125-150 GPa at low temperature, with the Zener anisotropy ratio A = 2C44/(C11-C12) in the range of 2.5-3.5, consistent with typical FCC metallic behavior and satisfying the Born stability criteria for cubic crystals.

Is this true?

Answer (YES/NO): NO